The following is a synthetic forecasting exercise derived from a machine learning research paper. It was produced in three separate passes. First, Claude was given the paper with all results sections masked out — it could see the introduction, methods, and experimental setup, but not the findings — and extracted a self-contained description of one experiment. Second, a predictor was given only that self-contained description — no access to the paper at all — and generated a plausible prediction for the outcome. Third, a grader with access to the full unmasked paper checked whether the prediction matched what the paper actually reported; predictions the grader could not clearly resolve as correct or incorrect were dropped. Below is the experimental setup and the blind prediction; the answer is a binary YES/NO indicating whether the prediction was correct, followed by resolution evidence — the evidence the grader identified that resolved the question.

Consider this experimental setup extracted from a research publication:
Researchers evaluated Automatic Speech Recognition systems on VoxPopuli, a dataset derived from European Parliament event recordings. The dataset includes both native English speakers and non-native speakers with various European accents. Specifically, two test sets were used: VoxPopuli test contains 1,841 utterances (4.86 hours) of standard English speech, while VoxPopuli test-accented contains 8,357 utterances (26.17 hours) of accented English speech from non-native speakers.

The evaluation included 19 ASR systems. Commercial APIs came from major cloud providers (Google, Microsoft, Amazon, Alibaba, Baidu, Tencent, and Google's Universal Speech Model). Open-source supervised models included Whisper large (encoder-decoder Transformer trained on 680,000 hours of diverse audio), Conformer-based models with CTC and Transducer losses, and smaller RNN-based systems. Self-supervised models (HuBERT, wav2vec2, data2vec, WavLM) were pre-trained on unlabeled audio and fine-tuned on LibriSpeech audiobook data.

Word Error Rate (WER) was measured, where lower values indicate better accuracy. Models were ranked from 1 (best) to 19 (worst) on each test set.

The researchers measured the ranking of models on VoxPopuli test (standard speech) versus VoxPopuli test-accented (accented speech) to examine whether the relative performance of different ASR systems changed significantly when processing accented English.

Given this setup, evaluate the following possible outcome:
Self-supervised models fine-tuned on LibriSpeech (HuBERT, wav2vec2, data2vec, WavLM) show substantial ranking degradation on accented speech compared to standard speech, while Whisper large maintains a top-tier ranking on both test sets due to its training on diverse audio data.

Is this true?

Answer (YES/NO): NO